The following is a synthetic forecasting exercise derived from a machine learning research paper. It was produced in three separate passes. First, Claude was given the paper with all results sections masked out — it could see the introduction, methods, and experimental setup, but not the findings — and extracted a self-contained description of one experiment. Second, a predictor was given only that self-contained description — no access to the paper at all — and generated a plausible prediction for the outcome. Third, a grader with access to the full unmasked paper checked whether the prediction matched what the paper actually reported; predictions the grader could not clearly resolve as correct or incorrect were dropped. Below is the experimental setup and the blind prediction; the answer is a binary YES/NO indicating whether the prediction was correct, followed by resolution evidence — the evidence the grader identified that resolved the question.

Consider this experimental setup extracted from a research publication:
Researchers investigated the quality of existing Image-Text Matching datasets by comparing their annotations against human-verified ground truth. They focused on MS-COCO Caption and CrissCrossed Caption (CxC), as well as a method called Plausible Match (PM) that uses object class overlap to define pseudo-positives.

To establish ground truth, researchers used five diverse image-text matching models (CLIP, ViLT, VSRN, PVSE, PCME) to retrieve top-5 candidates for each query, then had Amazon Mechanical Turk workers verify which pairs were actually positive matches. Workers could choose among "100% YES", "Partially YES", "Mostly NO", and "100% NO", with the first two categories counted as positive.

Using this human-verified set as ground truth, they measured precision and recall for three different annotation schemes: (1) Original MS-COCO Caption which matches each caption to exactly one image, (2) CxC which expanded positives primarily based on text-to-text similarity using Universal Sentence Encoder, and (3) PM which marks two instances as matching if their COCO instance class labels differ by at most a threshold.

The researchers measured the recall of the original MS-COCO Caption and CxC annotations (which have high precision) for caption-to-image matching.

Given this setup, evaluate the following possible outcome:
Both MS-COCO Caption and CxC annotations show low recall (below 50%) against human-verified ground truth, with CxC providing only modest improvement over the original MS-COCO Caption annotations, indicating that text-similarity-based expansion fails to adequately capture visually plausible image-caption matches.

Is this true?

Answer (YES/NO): YES